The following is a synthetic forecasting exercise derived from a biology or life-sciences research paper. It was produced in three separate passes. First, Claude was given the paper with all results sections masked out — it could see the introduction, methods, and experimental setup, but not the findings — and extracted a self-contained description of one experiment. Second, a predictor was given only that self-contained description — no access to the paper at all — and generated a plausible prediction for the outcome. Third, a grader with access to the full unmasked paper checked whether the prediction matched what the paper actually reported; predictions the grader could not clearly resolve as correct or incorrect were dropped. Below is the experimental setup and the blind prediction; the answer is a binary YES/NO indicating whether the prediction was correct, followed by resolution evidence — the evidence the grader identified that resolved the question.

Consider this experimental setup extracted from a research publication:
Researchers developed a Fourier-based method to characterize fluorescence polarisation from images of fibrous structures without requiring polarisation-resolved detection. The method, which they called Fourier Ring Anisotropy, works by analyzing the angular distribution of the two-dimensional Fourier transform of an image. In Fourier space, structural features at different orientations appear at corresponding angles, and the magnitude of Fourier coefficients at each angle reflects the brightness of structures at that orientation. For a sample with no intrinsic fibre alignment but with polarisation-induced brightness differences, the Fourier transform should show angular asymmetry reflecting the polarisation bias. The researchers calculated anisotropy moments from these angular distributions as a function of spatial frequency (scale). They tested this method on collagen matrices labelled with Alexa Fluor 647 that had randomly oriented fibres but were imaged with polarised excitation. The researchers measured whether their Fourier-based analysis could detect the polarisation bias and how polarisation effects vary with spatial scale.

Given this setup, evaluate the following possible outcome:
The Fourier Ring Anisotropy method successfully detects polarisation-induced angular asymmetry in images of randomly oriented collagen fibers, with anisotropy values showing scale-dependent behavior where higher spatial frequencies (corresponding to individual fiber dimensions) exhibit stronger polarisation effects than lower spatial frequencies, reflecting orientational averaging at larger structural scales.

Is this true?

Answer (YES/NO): NO